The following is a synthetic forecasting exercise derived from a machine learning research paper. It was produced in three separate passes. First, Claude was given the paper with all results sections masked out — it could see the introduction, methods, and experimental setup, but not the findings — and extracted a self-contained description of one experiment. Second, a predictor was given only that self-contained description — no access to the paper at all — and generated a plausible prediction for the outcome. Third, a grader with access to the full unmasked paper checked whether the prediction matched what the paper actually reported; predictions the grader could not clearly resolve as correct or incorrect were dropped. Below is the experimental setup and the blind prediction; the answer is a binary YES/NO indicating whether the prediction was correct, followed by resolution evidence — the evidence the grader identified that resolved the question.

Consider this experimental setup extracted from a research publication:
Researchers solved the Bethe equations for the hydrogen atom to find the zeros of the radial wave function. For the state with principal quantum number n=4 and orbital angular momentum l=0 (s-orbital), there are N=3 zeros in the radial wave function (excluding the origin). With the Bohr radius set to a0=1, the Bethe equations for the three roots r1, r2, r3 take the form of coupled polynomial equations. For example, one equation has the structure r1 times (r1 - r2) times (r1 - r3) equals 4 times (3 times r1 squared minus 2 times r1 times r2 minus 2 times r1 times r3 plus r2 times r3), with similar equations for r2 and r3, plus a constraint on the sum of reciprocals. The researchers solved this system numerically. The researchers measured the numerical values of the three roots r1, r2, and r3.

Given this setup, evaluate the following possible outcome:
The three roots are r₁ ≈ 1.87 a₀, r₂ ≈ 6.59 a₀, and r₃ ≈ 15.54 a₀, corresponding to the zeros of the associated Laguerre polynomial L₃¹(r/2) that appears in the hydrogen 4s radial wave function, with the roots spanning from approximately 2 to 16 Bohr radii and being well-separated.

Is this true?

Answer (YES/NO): NO